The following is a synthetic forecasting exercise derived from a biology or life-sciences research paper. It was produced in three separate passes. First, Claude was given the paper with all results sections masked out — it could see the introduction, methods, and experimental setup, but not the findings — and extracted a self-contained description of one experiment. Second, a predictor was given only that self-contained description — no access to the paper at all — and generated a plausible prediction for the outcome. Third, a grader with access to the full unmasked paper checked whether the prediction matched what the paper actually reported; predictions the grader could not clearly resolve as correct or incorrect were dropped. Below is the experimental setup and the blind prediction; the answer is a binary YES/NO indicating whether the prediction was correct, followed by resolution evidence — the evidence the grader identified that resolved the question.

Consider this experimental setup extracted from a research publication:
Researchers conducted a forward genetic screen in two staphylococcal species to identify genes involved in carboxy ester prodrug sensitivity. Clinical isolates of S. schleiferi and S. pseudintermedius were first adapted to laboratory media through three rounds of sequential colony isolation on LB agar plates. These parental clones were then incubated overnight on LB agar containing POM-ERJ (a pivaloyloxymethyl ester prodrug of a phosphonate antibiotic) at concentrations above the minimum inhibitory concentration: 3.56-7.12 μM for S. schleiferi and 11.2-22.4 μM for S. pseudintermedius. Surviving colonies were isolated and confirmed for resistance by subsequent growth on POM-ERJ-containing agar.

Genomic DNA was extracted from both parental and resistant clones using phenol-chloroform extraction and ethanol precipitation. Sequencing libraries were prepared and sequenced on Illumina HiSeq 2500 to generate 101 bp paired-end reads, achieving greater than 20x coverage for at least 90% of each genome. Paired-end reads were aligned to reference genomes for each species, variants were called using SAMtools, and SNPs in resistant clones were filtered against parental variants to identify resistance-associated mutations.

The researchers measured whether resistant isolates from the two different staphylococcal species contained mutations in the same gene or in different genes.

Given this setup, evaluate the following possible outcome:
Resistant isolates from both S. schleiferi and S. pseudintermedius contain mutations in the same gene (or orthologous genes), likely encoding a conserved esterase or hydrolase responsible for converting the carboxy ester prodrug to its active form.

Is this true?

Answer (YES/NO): YES